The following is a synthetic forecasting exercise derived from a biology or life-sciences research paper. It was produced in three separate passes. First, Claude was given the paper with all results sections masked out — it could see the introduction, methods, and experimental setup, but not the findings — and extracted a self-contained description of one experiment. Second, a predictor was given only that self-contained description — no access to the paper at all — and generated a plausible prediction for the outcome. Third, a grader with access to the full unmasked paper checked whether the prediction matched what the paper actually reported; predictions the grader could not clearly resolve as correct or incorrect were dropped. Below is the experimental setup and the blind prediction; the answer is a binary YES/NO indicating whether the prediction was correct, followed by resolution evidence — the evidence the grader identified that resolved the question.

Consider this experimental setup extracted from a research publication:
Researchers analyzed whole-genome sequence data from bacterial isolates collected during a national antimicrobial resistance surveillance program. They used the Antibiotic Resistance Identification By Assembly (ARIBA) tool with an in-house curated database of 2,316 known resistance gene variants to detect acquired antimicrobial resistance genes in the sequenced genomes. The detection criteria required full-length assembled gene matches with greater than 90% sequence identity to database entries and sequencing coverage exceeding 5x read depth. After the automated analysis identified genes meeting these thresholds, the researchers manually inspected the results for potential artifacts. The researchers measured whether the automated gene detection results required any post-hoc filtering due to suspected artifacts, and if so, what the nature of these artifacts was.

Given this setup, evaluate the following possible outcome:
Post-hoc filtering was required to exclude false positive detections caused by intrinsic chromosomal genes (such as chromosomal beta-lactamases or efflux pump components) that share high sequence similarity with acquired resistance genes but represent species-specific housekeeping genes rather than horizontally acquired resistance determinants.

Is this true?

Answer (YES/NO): NO